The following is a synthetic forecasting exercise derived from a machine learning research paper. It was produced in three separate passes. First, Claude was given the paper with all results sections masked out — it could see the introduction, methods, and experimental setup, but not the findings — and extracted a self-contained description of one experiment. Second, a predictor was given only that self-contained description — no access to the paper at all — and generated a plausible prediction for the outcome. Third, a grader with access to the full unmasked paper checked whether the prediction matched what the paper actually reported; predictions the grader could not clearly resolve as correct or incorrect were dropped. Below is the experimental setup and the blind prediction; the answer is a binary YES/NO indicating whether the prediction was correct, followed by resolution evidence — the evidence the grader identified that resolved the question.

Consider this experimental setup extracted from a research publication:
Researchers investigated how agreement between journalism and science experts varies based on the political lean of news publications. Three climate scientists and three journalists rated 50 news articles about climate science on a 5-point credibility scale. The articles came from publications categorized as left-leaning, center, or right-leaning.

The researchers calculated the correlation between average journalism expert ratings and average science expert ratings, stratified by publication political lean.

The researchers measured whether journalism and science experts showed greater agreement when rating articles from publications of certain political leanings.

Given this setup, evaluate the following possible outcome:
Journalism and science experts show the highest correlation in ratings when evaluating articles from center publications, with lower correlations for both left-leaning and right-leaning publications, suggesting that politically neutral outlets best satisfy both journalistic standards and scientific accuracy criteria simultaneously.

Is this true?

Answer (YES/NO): NO